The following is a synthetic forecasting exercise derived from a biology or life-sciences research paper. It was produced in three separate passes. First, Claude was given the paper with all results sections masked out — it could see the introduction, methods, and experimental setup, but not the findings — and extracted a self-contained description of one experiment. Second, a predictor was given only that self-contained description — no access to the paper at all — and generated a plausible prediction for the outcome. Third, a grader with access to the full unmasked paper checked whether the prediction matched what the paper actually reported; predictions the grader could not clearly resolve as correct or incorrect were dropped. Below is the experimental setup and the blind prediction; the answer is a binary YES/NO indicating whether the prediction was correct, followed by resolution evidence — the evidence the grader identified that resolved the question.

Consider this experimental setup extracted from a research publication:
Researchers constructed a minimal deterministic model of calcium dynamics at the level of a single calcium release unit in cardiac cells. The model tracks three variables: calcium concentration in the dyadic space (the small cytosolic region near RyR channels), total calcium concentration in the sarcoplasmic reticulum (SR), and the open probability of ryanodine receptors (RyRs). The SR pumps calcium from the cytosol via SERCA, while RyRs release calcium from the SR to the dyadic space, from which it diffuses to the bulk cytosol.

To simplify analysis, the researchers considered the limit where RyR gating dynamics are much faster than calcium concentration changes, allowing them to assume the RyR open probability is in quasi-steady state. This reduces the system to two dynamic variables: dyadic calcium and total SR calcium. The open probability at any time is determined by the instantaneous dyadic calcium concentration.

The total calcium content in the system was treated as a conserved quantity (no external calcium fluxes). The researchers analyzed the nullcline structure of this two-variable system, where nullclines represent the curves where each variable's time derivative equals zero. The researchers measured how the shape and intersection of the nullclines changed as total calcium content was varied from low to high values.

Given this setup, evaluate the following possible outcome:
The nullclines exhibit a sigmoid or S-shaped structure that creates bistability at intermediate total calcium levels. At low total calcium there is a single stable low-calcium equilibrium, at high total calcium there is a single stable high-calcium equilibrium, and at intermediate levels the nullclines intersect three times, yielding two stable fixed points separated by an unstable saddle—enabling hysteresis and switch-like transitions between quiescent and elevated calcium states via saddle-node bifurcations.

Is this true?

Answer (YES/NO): NO